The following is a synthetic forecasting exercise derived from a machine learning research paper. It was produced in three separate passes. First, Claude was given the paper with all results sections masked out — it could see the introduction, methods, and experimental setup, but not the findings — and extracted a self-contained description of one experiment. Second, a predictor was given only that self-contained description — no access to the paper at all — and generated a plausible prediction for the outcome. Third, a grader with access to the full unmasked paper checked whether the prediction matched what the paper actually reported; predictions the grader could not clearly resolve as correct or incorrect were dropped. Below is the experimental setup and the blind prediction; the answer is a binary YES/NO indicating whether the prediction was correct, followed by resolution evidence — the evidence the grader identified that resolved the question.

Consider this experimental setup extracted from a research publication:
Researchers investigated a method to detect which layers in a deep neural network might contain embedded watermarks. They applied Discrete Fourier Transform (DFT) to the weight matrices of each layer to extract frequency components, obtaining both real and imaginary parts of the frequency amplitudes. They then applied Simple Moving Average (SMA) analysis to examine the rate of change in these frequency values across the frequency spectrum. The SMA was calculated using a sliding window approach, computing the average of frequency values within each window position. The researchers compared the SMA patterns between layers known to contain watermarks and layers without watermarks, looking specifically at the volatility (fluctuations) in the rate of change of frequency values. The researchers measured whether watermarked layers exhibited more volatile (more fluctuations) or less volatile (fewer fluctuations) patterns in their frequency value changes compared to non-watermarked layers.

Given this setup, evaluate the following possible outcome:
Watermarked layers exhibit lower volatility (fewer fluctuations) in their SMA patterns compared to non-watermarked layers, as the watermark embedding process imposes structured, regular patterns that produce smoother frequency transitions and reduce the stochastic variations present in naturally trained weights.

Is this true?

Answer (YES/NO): YES